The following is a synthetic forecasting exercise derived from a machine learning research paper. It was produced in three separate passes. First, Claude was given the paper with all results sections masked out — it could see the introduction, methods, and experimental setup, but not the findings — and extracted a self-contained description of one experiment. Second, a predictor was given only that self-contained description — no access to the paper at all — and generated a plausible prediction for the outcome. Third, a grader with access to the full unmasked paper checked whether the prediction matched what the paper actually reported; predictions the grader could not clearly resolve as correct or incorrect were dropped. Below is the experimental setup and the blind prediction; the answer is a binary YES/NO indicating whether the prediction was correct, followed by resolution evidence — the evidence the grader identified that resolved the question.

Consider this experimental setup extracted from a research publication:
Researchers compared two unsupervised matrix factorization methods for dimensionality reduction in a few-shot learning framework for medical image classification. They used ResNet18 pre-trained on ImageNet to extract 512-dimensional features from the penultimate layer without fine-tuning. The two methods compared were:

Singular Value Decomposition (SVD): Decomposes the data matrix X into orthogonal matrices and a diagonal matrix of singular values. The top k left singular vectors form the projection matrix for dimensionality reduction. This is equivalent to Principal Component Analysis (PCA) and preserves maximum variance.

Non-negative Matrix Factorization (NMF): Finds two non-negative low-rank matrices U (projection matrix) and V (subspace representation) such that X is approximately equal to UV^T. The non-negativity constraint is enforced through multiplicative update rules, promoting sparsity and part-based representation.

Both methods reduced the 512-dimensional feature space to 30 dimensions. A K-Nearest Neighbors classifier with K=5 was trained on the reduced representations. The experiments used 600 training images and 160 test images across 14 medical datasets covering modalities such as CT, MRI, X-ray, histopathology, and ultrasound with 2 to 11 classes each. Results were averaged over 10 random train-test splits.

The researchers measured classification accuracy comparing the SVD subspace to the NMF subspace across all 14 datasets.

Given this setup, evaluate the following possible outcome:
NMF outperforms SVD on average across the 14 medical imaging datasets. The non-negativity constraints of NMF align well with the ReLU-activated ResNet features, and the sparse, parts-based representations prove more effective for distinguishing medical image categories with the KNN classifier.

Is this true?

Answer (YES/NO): NO